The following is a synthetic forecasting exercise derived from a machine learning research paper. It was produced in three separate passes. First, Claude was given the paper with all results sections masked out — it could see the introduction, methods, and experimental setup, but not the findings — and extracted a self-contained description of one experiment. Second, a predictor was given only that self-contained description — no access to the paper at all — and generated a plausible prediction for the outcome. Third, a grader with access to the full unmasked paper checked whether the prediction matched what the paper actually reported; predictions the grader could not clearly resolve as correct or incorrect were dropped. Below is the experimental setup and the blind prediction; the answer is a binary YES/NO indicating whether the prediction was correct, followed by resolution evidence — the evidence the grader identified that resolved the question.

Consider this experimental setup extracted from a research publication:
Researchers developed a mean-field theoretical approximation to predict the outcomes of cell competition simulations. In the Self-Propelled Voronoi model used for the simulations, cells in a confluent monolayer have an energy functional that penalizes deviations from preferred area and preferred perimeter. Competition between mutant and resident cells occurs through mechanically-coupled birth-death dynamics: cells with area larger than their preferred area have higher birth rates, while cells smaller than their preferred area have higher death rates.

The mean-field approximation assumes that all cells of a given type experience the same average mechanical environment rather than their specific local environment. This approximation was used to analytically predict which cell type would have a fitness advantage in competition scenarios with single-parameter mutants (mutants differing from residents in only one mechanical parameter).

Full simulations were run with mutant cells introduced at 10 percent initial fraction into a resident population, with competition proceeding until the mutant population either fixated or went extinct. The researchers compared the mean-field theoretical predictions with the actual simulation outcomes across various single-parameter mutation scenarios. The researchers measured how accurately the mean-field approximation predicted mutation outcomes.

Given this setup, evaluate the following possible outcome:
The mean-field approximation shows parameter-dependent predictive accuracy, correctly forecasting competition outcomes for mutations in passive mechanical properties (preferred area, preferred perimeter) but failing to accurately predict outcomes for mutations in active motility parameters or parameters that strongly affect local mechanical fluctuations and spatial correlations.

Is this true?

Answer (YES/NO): NO